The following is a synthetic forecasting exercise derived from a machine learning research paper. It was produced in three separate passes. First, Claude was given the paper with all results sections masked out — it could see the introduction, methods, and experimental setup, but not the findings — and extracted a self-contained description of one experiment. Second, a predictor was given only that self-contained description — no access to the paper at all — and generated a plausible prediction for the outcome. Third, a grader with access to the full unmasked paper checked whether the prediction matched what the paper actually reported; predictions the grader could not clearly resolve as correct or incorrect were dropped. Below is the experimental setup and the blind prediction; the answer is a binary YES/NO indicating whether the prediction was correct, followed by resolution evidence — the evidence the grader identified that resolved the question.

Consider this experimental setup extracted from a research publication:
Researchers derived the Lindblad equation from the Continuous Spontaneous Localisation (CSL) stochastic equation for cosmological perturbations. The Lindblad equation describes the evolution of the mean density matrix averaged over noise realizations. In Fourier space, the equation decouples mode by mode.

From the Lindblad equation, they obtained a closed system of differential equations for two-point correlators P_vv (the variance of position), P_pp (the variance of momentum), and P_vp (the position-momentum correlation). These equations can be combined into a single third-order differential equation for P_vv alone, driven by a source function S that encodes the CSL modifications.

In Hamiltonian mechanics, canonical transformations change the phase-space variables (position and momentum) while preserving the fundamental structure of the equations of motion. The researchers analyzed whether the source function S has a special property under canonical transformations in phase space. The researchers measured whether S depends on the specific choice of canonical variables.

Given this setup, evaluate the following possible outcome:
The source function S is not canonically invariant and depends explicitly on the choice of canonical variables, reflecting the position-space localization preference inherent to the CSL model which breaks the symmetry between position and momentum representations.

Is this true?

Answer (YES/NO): NO